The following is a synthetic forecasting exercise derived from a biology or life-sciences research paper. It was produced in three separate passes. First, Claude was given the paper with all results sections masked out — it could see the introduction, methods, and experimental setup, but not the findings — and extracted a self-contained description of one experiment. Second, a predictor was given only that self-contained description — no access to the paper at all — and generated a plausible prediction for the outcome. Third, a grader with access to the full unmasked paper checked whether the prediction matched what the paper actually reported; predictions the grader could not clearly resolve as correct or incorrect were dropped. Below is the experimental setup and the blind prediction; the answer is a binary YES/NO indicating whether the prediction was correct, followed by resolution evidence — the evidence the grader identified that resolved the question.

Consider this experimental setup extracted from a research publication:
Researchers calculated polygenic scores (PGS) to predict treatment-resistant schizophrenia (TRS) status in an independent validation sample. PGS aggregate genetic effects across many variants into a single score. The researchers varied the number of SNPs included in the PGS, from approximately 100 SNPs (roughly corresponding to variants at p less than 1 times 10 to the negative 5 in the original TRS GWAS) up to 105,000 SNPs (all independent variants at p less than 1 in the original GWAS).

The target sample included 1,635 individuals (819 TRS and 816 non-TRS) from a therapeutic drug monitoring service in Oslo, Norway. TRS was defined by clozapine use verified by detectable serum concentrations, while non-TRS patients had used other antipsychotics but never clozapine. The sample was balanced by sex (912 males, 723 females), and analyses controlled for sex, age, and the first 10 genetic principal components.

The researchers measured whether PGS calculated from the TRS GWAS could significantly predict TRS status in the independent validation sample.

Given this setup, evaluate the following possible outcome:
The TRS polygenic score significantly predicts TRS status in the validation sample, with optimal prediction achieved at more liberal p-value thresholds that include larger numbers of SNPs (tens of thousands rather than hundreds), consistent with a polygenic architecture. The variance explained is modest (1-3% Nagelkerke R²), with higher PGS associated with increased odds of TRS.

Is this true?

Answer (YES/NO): NO